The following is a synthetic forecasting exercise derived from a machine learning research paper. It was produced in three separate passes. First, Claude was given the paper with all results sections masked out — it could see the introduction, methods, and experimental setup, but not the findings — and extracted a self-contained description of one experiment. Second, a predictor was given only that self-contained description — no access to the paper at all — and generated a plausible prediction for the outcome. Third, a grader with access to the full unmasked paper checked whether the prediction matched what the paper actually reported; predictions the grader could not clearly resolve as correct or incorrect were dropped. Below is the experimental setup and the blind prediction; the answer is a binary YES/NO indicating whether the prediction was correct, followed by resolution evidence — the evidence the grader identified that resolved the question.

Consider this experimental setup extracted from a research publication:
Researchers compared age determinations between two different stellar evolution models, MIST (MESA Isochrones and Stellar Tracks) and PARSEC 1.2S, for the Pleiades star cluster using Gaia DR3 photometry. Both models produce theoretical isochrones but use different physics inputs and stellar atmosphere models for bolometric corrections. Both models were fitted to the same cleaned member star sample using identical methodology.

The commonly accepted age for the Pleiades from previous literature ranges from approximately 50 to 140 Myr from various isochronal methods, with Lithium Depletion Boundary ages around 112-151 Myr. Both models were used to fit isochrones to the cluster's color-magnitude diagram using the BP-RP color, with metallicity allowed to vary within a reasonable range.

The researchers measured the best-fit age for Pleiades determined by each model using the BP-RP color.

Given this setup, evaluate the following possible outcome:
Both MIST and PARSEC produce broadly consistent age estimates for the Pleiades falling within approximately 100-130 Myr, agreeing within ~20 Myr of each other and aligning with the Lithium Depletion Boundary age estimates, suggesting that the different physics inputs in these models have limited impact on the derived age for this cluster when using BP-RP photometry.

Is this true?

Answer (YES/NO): NO